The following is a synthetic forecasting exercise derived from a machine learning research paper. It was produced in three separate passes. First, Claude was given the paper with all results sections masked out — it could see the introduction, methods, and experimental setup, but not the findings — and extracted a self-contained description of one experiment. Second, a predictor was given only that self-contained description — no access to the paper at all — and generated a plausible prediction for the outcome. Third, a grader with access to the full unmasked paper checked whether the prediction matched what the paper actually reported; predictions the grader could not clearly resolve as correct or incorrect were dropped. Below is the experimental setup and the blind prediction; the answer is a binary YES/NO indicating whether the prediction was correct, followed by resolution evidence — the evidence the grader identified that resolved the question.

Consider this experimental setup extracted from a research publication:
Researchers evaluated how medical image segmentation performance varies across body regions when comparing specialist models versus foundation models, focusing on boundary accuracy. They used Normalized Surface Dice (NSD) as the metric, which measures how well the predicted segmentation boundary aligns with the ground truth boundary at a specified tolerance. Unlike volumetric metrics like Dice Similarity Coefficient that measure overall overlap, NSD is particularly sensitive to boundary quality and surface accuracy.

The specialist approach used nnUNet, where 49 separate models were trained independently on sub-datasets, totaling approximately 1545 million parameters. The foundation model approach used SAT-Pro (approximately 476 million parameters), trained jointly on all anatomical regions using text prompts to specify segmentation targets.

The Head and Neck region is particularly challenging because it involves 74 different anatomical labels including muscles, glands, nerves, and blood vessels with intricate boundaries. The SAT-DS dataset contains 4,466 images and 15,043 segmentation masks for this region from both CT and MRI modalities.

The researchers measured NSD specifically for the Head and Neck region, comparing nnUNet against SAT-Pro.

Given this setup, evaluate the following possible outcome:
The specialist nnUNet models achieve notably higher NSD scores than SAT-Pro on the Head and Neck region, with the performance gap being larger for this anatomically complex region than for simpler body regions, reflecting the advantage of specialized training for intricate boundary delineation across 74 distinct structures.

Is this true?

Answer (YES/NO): NO